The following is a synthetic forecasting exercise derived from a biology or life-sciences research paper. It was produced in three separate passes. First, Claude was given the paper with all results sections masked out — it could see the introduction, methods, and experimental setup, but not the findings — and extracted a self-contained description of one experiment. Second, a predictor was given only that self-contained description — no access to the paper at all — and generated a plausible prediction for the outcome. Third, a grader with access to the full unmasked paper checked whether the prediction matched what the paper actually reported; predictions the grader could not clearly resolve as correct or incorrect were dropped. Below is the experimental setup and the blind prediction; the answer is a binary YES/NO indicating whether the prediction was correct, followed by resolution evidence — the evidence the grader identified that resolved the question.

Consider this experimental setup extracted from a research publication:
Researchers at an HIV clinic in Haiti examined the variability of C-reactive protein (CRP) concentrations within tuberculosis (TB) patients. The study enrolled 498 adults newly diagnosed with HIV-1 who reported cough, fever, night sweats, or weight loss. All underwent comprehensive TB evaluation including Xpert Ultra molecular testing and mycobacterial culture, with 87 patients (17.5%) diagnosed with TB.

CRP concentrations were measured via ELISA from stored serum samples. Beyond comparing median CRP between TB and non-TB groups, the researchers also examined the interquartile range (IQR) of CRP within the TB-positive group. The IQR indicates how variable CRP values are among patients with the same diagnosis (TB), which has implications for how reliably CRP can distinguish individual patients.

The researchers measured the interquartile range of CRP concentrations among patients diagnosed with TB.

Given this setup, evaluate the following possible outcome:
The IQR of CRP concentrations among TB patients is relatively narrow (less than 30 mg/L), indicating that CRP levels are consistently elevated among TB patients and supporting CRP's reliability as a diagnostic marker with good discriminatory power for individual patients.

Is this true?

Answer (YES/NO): NO